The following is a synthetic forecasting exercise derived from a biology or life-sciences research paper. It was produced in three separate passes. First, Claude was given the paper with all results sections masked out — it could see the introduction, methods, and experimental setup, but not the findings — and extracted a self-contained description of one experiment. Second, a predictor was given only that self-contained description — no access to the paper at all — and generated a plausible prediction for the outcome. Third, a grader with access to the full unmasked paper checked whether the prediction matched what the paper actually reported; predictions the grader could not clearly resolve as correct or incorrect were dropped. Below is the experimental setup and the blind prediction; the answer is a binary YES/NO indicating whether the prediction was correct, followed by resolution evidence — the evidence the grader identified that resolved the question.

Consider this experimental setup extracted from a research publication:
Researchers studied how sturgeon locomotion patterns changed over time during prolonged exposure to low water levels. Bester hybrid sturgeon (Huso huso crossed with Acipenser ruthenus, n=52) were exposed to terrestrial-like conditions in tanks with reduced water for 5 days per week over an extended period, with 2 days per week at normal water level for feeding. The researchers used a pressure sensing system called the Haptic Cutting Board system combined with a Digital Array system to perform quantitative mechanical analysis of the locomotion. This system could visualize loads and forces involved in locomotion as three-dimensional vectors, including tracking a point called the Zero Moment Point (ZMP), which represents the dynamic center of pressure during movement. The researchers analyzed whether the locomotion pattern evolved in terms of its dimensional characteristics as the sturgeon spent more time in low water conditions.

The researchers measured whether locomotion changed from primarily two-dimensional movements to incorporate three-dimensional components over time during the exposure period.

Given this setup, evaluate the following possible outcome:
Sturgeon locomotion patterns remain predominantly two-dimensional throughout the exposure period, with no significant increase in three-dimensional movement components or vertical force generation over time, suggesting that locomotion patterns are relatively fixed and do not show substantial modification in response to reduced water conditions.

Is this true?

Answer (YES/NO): NO